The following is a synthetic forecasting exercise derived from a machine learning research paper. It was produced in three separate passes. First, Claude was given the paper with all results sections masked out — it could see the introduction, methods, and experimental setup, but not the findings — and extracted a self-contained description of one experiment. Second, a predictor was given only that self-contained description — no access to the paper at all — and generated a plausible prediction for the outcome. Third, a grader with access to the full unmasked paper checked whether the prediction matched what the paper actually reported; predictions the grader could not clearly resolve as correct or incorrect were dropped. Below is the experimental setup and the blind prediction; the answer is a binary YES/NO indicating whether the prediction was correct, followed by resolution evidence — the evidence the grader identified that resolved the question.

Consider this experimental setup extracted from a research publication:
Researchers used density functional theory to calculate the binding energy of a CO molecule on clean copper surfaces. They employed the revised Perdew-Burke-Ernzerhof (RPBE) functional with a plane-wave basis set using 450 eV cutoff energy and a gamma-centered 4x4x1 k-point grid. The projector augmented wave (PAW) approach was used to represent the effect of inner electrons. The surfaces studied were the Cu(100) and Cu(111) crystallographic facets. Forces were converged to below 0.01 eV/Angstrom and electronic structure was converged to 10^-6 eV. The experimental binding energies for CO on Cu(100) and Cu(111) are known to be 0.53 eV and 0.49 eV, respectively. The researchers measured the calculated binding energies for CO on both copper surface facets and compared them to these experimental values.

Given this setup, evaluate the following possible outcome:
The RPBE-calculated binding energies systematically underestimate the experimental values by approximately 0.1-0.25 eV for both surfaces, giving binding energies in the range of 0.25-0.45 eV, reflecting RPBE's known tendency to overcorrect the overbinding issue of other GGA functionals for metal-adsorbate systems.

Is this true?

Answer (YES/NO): NO